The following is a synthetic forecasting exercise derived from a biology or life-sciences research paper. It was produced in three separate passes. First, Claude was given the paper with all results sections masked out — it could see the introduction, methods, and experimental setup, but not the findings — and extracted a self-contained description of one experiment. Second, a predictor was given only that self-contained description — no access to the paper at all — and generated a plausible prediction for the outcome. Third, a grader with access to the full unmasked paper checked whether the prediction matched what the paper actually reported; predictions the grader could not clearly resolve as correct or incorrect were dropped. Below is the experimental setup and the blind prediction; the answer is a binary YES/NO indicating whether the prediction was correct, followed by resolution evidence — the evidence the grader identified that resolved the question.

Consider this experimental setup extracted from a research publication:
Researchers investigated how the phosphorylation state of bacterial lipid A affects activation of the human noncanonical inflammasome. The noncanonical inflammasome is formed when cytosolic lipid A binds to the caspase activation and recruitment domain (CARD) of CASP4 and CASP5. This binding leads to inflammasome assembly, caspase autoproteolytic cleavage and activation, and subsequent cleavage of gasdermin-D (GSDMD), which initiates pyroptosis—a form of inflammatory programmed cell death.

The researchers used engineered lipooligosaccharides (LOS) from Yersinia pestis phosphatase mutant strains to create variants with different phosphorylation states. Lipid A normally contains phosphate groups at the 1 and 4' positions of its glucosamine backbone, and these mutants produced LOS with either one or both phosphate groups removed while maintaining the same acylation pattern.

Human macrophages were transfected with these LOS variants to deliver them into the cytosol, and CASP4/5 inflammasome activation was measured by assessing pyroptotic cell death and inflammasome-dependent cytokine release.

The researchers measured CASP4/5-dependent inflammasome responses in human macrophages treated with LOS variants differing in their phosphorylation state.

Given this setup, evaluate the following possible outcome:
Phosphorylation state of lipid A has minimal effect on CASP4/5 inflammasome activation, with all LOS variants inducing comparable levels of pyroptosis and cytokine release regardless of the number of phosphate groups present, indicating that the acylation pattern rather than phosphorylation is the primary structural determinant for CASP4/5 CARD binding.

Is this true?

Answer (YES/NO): YES